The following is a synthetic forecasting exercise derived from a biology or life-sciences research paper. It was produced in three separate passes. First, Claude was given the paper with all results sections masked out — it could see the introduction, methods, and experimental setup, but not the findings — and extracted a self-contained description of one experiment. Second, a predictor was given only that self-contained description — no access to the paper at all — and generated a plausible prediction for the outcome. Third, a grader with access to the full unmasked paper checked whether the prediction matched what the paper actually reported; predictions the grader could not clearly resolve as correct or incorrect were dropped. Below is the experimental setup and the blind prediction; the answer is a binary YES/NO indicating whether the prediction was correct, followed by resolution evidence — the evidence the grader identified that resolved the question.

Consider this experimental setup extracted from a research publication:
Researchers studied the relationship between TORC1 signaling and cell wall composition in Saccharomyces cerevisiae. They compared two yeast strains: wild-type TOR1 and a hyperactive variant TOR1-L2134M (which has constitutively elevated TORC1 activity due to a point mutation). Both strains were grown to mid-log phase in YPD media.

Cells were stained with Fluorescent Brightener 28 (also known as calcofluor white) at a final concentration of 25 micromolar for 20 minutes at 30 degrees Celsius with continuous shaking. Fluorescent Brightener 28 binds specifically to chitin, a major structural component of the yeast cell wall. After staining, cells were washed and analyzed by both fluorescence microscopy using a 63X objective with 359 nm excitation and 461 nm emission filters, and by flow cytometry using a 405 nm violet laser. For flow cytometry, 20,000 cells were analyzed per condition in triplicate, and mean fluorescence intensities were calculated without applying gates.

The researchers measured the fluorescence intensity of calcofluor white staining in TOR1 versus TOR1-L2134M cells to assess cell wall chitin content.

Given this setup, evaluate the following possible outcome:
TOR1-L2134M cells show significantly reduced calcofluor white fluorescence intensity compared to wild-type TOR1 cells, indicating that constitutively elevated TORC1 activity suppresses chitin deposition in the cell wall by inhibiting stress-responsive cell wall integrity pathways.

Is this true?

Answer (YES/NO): NO